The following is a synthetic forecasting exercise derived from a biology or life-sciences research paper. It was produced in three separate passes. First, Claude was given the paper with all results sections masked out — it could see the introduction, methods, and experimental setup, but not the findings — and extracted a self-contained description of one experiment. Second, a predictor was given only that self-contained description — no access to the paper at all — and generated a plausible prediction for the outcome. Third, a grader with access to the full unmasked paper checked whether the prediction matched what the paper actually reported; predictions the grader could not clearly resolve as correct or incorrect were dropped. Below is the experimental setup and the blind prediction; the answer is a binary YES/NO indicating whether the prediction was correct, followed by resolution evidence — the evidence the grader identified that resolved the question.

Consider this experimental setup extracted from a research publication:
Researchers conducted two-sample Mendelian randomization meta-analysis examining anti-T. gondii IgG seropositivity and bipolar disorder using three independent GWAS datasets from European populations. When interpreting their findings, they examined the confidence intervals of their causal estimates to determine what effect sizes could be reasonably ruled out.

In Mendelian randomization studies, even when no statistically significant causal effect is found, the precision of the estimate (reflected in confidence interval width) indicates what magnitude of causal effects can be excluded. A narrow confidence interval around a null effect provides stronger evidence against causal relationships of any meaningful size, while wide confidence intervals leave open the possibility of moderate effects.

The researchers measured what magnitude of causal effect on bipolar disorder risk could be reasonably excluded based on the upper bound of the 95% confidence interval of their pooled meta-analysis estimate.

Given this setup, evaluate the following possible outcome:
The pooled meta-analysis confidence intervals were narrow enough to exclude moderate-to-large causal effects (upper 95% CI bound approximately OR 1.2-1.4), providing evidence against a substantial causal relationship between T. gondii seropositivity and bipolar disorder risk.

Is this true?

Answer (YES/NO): NO